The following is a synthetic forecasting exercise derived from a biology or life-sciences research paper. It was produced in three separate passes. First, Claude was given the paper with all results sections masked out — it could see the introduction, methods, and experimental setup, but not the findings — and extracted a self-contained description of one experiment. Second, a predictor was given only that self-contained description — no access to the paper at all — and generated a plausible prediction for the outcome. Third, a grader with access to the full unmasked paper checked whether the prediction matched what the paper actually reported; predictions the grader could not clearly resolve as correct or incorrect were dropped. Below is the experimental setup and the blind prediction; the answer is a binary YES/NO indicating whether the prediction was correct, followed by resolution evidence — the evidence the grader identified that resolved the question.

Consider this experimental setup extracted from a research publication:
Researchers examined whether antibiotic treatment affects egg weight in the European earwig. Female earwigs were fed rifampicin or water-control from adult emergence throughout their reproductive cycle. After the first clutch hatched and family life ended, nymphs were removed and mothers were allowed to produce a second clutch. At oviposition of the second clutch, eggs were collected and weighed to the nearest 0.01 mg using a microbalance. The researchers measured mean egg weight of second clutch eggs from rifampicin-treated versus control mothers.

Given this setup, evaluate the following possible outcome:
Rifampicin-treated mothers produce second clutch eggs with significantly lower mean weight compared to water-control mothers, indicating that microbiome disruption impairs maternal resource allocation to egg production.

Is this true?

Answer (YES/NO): YES